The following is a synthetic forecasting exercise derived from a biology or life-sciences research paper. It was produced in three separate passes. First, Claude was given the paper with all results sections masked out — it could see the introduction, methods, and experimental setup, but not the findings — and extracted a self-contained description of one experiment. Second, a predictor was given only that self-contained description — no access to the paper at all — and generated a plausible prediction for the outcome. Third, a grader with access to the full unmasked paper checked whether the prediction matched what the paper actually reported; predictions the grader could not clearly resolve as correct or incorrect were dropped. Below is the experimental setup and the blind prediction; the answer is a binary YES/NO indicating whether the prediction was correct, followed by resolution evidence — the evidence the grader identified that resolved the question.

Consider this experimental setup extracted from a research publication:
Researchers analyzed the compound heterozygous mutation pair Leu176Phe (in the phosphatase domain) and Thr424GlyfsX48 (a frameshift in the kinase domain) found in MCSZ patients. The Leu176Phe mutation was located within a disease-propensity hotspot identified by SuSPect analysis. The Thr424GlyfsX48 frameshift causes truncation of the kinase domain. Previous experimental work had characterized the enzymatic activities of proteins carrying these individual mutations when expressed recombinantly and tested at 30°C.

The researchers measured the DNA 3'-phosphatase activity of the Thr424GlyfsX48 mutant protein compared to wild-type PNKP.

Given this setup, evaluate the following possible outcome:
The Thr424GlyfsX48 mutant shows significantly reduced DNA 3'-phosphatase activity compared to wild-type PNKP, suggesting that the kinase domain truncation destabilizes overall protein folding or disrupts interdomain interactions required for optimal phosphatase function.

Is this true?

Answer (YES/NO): NO